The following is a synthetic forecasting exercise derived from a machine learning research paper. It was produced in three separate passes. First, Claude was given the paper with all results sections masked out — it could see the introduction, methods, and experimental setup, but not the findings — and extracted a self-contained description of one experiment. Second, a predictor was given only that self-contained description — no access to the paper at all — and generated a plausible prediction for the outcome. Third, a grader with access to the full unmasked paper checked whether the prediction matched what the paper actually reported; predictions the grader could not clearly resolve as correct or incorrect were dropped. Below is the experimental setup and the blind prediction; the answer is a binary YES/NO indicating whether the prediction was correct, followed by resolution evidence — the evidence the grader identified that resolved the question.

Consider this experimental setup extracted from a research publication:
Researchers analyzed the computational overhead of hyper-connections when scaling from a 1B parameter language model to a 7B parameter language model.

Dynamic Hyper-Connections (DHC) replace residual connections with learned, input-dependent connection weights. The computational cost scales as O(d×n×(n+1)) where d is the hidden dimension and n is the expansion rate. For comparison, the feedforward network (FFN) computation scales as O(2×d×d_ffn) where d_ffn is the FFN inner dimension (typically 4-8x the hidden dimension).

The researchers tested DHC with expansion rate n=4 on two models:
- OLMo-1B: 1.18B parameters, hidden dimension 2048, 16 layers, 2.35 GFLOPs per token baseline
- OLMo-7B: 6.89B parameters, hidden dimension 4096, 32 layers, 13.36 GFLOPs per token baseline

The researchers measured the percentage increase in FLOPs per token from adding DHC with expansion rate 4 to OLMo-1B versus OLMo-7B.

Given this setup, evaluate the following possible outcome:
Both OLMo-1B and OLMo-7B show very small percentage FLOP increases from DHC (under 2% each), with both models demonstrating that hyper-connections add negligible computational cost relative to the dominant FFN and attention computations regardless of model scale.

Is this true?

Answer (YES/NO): YES